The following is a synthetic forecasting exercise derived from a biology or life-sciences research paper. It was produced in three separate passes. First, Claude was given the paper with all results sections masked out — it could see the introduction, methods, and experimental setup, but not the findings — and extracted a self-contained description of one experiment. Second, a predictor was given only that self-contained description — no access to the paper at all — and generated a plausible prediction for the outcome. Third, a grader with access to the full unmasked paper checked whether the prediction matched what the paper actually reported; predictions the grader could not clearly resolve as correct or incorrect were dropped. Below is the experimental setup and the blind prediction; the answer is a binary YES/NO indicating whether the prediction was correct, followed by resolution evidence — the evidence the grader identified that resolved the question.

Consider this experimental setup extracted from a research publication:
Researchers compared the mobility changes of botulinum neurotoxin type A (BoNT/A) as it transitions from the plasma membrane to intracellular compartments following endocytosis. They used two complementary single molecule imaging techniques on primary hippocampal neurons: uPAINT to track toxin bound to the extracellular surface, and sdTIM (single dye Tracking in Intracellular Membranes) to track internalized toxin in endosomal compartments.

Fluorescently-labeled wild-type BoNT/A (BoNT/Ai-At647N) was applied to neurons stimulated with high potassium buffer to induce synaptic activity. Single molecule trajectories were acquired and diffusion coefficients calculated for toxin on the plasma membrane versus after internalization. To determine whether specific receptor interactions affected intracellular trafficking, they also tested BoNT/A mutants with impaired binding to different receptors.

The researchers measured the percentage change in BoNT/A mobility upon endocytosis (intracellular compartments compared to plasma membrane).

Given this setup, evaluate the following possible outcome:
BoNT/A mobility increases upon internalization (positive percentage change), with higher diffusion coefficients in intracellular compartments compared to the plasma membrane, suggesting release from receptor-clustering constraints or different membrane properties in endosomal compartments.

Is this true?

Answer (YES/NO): NO